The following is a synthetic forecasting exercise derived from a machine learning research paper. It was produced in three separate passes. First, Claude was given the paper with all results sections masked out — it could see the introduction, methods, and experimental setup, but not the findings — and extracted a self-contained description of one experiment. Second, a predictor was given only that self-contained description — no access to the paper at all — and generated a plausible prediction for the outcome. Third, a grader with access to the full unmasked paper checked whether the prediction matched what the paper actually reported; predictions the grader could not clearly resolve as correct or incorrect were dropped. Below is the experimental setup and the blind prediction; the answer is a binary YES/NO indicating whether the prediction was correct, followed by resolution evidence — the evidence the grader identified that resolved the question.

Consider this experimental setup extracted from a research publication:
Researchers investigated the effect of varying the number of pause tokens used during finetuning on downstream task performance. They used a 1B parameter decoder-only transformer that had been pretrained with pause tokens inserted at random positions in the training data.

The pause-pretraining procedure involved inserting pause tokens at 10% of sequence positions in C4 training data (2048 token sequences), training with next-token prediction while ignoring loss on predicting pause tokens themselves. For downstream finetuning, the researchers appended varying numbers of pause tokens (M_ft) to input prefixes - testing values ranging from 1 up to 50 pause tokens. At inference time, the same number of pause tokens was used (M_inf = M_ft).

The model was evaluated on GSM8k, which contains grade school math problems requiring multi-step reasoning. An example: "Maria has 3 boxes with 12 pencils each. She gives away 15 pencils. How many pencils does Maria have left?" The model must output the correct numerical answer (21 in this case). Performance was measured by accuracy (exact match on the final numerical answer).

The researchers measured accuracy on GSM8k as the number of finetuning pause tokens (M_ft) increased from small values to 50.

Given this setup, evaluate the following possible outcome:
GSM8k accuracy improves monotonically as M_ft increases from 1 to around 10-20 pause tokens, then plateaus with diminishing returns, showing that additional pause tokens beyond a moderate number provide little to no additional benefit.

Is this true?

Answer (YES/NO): NO